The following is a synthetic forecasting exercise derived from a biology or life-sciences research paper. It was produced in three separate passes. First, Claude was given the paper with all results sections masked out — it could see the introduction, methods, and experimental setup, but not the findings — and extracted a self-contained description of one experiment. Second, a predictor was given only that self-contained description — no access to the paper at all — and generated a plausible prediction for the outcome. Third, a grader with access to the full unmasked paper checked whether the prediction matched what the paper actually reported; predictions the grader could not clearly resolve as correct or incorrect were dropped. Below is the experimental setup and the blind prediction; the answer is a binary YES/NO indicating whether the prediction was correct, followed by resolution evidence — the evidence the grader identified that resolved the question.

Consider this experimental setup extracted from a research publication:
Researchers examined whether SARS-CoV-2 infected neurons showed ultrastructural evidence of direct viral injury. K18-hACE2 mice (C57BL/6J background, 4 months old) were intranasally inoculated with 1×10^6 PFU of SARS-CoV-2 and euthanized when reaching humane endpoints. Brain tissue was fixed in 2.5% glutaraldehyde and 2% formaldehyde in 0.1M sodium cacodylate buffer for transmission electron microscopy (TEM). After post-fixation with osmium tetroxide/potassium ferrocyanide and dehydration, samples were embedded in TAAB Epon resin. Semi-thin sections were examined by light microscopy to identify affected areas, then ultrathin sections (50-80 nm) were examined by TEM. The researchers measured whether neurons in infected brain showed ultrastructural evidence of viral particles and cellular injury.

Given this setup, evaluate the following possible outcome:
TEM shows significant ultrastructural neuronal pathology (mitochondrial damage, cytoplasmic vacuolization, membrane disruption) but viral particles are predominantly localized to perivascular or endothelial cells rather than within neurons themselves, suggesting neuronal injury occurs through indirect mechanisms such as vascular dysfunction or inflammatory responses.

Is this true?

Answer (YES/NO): NO